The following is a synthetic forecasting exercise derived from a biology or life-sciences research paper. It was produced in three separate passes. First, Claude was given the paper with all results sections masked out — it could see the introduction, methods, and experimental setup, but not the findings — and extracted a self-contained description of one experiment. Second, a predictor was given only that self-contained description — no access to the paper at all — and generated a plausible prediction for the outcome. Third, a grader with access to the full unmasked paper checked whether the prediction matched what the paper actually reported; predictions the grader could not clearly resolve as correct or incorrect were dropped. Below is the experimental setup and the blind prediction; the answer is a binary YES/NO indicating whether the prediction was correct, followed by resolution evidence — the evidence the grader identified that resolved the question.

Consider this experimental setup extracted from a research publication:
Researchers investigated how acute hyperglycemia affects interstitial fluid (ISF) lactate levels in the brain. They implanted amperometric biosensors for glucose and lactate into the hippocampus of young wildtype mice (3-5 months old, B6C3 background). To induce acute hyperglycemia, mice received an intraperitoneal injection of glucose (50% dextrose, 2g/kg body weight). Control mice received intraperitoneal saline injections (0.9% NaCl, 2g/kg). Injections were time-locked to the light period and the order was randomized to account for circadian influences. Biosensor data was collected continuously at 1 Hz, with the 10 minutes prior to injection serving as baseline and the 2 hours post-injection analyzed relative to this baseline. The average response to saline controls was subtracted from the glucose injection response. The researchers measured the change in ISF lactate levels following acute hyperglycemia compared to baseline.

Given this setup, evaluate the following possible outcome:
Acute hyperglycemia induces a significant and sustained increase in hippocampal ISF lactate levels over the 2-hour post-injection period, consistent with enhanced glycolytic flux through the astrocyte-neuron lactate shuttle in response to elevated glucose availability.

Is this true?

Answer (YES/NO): NO